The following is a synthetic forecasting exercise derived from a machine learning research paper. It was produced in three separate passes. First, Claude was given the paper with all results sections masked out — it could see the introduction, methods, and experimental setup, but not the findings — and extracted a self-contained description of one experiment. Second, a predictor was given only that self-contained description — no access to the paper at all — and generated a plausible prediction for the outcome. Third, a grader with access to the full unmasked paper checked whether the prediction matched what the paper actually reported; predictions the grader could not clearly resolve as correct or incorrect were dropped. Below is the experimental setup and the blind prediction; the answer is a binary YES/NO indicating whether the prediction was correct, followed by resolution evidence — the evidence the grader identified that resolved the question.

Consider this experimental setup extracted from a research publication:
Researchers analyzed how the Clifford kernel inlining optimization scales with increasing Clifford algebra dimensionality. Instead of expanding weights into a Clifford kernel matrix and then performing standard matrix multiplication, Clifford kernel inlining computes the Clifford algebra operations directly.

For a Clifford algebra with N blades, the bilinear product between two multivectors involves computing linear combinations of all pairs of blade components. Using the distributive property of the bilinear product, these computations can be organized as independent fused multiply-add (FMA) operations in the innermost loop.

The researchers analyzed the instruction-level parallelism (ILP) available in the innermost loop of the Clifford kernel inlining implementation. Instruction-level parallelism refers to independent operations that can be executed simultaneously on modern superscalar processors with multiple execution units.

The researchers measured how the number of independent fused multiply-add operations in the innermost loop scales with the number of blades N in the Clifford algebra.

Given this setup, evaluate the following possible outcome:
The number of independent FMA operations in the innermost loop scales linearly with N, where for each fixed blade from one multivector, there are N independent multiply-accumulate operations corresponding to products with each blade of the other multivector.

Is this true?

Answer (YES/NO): NO